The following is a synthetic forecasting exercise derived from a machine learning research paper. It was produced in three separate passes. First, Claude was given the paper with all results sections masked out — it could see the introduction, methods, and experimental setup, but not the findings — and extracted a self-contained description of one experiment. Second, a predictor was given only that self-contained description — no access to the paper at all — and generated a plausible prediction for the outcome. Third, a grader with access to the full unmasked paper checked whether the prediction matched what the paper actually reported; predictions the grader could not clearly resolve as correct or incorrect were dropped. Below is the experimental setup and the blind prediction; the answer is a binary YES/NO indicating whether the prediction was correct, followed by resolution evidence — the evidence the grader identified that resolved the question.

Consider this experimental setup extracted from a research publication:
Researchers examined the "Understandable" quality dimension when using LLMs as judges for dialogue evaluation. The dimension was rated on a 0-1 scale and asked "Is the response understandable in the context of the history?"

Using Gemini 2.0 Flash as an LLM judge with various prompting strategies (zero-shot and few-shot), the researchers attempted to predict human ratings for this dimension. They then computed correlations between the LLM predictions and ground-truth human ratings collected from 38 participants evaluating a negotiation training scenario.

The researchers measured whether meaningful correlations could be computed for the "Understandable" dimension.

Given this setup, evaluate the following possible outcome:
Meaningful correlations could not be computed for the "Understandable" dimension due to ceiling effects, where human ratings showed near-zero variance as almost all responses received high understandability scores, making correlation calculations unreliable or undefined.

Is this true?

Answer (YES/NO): YES